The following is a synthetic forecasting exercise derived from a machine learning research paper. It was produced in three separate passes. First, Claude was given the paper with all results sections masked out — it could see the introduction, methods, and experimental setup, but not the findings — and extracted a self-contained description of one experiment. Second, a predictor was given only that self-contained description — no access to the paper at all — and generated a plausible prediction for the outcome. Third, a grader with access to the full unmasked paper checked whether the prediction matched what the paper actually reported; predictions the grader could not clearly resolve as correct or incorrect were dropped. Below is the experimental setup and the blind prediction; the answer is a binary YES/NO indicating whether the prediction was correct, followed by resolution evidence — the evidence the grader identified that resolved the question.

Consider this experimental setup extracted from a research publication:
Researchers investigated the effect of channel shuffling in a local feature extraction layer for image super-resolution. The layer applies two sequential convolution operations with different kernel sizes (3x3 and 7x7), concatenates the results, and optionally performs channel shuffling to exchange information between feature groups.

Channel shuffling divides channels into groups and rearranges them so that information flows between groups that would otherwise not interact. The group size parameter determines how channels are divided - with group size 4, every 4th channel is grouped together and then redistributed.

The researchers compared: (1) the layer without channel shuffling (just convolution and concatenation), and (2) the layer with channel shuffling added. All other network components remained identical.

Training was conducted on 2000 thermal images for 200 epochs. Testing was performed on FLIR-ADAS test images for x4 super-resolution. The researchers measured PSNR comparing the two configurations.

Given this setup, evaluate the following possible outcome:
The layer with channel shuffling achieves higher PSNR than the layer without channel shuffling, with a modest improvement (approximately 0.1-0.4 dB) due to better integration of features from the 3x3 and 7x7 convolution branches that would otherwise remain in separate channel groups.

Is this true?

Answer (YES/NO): YES